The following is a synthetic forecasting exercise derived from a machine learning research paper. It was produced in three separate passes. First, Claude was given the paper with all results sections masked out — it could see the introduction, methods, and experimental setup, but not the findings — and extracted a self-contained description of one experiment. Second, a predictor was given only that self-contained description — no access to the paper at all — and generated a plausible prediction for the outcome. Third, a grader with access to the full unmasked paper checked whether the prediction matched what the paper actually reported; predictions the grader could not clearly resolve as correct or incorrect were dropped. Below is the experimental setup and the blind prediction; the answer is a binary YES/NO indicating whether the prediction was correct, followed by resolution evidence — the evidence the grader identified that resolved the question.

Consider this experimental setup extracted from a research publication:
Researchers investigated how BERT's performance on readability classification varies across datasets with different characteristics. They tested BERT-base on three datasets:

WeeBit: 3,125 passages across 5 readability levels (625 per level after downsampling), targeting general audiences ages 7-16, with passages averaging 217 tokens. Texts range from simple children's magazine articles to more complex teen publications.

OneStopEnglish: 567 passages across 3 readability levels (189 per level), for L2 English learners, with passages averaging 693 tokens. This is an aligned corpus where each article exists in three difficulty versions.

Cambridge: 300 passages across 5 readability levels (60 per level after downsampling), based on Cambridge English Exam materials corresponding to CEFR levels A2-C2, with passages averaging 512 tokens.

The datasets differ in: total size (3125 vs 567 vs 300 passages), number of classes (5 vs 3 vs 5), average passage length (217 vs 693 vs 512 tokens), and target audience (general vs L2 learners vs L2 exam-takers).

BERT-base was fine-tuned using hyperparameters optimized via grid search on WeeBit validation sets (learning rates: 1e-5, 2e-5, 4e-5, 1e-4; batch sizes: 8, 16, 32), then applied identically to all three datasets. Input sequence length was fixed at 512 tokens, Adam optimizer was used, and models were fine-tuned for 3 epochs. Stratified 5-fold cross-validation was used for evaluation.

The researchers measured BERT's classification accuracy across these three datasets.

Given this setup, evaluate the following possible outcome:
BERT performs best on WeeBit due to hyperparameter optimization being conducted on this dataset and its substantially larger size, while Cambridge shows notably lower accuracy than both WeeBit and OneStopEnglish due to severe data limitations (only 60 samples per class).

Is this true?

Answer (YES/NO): YES